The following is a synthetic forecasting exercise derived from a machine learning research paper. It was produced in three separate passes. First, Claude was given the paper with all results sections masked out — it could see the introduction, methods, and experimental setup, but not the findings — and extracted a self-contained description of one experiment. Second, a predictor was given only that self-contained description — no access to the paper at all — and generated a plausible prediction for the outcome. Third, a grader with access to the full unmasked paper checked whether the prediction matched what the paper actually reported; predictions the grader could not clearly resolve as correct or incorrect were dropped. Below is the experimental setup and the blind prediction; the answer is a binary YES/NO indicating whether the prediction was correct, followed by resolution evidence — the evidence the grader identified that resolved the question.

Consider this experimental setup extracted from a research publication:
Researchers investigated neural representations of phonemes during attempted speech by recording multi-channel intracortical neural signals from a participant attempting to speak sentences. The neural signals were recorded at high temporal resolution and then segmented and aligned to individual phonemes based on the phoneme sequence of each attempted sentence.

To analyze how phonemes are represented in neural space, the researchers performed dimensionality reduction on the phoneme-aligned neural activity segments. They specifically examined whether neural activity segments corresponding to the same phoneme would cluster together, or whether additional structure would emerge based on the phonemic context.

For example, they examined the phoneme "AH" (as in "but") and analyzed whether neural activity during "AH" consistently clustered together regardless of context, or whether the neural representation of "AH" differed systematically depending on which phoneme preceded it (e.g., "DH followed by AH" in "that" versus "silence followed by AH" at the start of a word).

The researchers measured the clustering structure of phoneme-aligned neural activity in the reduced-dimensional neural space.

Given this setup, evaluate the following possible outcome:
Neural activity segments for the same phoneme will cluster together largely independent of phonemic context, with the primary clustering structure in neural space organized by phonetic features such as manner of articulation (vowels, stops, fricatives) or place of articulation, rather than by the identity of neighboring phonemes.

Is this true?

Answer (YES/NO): NO